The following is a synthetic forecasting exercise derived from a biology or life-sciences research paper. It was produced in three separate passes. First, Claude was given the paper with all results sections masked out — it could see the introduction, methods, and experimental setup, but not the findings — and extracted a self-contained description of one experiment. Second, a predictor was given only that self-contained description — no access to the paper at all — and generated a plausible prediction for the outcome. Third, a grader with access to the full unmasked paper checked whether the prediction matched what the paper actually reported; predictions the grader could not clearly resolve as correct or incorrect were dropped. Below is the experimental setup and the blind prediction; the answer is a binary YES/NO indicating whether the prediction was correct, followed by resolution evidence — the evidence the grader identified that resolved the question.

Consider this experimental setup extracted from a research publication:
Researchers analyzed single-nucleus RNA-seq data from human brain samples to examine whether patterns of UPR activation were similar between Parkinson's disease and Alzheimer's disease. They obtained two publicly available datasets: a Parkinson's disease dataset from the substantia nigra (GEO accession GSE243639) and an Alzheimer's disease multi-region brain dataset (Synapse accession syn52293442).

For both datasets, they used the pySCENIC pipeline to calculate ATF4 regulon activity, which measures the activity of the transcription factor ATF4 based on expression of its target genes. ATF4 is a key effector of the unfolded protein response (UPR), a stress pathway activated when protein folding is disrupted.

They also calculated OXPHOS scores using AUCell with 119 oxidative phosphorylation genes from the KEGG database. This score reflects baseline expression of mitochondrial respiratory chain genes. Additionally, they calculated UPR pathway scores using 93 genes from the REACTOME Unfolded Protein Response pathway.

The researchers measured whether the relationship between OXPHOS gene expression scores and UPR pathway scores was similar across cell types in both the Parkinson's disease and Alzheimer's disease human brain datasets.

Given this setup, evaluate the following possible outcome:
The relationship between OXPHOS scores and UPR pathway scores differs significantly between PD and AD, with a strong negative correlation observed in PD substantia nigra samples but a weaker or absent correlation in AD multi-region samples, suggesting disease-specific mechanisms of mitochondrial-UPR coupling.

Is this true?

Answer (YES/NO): NO